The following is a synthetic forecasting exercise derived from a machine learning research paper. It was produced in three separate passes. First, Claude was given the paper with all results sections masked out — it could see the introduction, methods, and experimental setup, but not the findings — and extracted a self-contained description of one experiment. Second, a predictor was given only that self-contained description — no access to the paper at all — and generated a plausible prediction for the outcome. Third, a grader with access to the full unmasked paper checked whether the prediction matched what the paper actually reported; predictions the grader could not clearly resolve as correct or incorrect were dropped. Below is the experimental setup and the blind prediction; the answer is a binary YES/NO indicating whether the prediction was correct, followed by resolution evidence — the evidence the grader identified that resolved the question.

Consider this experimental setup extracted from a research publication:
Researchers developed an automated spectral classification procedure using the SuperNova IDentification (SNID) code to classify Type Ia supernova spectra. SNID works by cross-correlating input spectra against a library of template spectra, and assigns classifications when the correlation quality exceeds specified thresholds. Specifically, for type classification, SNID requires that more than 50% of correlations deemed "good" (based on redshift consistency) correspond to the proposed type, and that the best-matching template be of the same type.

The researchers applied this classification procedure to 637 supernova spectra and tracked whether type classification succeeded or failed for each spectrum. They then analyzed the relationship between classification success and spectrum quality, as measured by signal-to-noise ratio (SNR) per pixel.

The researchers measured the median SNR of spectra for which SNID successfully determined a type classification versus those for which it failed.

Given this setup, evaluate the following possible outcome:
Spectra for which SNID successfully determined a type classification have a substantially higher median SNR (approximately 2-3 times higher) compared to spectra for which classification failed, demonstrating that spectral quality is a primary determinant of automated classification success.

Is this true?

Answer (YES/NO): YES